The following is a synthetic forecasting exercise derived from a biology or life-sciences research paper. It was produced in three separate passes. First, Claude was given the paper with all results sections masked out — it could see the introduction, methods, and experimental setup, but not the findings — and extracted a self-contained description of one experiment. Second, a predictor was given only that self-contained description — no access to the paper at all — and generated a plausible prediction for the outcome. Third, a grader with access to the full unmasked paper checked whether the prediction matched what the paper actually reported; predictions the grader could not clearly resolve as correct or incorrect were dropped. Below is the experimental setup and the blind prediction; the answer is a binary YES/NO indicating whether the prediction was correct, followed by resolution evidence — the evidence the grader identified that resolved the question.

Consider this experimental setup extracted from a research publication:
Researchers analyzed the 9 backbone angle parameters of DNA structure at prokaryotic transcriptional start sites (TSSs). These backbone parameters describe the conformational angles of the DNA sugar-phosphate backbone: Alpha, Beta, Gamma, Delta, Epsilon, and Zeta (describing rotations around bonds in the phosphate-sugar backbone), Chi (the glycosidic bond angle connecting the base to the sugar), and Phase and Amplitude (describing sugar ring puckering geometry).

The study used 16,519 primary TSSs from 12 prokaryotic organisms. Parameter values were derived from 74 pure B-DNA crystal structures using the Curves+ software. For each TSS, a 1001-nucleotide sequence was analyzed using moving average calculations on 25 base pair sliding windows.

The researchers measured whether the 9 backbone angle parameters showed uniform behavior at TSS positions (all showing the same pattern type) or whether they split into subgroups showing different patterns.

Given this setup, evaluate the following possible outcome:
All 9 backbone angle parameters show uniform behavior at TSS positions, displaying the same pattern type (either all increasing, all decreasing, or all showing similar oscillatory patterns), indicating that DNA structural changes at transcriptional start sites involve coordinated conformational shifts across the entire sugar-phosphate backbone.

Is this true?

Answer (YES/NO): NO